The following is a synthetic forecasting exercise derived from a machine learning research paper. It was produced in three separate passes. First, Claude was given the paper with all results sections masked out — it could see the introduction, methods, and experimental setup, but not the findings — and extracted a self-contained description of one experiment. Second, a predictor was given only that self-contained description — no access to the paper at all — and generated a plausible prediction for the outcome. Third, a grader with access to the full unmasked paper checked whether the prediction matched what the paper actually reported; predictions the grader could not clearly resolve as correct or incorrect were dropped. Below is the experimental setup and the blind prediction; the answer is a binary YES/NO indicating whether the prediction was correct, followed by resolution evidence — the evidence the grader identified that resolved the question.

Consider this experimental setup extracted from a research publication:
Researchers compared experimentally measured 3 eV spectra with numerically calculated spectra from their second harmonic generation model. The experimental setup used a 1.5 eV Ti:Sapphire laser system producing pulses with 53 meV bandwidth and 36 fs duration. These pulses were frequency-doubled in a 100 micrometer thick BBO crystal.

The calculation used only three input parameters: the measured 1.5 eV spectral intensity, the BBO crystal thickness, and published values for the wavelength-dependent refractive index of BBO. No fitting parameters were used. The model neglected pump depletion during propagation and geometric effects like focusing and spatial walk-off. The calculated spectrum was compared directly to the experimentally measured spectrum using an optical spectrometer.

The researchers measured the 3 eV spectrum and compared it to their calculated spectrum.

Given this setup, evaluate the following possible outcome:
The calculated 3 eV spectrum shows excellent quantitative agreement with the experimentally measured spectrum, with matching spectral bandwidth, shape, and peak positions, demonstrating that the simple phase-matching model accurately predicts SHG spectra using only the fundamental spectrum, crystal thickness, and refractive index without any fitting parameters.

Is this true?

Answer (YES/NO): NO